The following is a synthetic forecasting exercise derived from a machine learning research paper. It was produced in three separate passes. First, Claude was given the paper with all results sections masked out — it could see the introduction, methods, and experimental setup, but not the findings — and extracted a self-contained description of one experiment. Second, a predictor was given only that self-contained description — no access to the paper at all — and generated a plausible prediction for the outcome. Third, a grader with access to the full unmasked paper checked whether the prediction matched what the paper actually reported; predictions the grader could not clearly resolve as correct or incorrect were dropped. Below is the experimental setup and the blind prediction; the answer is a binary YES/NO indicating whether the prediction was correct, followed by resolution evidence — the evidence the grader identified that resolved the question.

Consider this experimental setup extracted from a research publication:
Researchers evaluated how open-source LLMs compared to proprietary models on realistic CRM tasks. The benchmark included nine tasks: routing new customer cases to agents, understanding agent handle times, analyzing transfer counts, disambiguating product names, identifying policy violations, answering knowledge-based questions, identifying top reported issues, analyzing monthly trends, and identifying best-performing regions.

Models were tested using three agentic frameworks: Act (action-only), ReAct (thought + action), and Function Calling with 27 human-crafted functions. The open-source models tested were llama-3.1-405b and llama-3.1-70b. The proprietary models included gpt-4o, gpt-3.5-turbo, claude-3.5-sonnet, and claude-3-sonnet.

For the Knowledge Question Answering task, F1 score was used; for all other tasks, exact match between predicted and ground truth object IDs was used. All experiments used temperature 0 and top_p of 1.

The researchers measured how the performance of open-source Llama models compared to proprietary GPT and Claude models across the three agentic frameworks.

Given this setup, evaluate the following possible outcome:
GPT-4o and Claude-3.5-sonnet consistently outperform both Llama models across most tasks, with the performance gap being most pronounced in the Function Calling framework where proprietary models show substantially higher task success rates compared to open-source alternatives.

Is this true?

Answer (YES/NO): NO